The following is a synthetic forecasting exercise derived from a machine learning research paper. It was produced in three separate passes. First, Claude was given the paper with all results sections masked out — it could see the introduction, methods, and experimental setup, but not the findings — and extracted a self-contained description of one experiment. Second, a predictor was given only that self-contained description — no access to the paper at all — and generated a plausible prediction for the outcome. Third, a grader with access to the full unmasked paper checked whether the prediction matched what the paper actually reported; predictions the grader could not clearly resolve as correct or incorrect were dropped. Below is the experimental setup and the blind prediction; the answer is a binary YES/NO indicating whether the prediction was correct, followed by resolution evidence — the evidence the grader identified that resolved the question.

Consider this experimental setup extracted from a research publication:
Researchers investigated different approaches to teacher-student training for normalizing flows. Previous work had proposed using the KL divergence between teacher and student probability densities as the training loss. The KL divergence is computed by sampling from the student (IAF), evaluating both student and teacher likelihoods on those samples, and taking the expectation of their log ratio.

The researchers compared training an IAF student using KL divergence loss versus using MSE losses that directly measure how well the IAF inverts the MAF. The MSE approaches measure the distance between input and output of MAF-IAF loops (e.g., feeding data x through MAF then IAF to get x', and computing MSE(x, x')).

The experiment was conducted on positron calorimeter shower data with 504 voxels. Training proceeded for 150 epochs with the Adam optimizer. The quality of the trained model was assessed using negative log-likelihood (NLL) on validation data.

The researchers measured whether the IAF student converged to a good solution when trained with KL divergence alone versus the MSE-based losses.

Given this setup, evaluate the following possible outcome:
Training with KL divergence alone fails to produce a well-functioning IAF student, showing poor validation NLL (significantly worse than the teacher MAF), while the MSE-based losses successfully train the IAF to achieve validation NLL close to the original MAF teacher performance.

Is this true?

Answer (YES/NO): YES